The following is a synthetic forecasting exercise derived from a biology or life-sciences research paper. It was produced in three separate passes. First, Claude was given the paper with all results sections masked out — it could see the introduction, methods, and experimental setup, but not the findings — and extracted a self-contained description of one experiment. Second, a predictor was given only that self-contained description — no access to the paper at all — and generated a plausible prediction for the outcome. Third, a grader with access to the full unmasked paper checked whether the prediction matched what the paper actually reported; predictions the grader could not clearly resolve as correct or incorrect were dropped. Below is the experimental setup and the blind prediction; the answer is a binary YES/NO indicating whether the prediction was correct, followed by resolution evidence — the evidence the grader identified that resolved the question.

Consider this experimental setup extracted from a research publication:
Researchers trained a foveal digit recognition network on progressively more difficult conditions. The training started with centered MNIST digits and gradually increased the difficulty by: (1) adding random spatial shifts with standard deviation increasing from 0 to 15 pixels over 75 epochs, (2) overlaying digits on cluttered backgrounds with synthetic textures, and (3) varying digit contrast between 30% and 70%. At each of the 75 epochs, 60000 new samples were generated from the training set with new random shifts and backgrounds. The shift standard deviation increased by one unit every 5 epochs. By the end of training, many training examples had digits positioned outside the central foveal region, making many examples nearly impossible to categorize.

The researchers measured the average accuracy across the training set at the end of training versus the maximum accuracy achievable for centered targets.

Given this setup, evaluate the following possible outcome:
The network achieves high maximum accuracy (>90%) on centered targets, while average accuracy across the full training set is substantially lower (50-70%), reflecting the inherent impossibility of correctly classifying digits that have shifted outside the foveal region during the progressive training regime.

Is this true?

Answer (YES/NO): NO